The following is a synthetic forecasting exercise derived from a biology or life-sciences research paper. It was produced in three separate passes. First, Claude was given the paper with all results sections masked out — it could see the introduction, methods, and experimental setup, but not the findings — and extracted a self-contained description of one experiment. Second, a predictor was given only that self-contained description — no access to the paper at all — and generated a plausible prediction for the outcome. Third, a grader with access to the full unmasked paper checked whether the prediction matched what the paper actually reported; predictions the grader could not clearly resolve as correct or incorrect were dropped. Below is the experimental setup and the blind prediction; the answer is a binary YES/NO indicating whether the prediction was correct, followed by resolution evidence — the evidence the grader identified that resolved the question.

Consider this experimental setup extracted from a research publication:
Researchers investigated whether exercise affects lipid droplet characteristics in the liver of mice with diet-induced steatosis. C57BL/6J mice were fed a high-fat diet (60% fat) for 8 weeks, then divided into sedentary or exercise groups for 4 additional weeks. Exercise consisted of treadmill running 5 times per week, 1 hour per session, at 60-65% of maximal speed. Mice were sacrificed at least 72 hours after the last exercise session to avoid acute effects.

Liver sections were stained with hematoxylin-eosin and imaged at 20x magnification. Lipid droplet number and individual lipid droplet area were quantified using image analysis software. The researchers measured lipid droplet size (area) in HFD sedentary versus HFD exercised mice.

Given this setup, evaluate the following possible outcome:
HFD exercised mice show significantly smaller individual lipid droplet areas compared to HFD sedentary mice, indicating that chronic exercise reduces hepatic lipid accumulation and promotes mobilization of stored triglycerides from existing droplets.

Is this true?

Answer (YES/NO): NO